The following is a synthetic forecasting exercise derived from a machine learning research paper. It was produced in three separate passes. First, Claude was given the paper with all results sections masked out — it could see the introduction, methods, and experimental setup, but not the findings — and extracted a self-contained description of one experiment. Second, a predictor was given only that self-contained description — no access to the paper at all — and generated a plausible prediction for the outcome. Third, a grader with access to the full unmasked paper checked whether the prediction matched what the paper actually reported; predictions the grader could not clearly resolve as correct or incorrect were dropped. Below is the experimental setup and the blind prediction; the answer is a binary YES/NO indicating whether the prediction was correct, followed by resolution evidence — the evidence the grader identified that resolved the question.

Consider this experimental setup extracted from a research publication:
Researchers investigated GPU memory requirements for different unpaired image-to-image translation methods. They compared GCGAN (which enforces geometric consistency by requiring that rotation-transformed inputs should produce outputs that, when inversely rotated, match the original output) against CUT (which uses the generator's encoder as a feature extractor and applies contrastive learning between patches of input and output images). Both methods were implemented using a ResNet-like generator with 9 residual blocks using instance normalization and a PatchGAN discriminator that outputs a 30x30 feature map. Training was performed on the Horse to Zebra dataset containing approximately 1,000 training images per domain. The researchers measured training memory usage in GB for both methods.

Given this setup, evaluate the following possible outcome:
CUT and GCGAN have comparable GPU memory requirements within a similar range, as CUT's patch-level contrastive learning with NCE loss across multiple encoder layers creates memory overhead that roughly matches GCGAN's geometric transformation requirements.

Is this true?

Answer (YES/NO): NO